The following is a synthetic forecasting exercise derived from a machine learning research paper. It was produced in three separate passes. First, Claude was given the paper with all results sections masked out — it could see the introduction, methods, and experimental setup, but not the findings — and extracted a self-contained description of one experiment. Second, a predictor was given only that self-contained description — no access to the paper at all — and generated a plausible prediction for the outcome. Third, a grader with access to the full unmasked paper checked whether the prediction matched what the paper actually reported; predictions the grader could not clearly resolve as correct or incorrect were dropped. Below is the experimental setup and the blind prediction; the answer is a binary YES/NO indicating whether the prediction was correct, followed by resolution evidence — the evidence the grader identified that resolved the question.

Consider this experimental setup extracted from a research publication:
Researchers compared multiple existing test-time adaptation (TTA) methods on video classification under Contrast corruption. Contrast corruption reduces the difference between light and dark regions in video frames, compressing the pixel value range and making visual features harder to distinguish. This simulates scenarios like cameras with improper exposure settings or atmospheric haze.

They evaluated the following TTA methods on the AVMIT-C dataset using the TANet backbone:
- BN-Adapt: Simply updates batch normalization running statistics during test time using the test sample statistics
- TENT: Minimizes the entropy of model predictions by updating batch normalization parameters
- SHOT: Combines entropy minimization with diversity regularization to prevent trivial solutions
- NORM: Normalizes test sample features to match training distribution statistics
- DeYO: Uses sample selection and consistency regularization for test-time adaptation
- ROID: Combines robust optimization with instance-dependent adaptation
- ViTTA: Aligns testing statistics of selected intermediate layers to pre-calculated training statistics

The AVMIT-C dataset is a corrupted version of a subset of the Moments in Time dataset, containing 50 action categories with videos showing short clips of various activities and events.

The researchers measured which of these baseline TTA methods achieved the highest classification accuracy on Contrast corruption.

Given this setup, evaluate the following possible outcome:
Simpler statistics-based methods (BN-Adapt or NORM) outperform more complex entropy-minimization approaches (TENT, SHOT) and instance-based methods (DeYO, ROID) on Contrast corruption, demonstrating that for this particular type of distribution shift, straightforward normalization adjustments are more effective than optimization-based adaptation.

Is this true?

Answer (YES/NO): NO